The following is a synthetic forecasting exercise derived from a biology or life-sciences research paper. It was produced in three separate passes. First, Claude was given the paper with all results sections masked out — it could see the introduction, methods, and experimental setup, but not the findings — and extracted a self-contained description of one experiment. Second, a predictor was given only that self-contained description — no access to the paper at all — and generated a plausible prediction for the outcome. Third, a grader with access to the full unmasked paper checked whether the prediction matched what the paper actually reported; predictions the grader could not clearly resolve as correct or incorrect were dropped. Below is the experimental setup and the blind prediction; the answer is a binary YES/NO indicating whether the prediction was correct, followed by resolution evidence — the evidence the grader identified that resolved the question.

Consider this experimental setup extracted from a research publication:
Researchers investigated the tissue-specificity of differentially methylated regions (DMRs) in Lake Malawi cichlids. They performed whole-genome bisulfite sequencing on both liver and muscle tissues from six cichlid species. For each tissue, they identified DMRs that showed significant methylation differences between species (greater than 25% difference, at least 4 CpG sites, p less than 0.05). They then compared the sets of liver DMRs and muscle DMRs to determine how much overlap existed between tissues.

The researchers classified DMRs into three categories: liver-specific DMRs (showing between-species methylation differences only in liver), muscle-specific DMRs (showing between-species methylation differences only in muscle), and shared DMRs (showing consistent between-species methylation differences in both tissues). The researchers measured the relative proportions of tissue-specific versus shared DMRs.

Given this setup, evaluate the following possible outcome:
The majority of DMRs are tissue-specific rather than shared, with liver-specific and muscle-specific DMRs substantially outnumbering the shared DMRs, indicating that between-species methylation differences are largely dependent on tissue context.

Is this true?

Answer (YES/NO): NO